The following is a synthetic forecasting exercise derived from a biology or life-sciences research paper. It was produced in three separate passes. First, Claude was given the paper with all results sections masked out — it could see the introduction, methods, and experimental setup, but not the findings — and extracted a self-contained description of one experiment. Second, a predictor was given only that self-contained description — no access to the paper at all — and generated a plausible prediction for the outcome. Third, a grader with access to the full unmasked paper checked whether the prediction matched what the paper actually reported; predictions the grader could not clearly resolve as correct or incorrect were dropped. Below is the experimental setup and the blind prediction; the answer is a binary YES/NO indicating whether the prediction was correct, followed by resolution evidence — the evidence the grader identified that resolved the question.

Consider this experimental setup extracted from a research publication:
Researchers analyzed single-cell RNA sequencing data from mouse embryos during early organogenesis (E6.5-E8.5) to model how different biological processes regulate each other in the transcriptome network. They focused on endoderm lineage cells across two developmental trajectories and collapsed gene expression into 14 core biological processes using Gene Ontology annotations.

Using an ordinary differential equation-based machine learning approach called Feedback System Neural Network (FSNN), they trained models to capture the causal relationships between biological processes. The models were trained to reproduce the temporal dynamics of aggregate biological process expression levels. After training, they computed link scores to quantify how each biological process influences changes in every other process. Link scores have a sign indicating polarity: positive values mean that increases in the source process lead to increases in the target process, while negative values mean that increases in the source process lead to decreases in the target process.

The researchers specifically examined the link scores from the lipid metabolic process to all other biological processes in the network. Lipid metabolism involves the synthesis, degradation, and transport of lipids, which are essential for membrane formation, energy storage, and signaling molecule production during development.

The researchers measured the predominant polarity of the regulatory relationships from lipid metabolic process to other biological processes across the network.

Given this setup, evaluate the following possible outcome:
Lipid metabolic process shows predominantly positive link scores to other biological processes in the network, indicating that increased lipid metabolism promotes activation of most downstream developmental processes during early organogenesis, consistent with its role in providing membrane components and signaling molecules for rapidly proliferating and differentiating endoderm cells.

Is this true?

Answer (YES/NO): NO